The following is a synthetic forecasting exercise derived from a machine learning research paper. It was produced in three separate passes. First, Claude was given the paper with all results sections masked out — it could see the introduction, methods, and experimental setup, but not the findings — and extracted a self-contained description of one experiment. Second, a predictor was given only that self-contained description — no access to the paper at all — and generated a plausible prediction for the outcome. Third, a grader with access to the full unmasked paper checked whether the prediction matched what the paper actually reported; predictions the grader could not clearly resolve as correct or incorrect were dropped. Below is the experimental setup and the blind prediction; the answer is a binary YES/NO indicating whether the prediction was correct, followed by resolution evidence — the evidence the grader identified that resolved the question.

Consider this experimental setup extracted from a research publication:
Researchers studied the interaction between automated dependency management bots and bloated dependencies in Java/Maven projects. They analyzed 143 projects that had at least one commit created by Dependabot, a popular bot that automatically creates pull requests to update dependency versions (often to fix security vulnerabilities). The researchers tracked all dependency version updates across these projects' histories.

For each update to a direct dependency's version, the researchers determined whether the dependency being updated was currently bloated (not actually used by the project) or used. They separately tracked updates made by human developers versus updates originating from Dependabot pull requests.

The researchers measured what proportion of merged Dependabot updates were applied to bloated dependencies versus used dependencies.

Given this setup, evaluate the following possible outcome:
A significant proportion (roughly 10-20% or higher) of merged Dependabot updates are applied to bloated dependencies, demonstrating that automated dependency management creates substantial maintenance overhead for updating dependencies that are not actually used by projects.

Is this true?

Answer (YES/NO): YES